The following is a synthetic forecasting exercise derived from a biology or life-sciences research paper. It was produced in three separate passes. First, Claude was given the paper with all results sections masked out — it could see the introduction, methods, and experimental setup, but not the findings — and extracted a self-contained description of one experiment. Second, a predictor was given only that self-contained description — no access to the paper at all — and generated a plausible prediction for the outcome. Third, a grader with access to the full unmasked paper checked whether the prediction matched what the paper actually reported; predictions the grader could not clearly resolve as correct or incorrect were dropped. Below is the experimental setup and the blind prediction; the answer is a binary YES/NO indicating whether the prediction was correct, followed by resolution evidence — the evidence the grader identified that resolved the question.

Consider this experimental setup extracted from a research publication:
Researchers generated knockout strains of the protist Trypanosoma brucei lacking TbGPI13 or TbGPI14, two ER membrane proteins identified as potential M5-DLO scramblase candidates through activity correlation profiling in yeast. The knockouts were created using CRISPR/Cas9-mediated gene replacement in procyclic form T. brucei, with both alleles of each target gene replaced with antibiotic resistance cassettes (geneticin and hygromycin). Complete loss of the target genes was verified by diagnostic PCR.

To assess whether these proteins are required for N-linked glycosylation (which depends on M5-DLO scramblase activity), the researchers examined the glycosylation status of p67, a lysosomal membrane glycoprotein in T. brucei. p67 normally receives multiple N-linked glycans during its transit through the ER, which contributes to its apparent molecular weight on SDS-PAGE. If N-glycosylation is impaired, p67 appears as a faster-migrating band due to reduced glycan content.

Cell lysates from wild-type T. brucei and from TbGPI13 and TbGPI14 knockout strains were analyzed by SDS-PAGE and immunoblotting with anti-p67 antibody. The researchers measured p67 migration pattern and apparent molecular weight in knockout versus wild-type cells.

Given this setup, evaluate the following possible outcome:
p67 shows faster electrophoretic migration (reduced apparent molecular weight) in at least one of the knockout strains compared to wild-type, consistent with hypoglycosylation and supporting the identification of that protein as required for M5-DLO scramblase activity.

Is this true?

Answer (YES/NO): NO